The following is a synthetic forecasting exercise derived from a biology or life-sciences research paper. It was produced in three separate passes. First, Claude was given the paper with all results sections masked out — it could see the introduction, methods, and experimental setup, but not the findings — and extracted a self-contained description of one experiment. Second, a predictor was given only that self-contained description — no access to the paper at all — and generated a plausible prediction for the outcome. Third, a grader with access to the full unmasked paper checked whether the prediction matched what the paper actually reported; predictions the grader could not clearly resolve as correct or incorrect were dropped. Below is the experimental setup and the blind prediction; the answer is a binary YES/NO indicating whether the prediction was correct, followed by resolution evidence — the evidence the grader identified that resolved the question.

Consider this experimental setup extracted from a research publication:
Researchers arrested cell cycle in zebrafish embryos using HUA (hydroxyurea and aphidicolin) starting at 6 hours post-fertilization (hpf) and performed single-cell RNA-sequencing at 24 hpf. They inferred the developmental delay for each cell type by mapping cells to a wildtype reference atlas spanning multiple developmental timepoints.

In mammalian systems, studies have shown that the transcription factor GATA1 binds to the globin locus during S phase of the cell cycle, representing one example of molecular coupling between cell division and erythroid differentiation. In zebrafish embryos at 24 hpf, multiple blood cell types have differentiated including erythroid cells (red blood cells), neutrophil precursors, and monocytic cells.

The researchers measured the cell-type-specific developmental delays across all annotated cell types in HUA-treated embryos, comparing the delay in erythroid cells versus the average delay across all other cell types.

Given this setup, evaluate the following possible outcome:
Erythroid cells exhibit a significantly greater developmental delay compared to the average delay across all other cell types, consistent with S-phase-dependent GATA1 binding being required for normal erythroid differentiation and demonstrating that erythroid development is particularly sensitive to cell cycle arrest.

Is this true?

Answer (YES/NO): YES